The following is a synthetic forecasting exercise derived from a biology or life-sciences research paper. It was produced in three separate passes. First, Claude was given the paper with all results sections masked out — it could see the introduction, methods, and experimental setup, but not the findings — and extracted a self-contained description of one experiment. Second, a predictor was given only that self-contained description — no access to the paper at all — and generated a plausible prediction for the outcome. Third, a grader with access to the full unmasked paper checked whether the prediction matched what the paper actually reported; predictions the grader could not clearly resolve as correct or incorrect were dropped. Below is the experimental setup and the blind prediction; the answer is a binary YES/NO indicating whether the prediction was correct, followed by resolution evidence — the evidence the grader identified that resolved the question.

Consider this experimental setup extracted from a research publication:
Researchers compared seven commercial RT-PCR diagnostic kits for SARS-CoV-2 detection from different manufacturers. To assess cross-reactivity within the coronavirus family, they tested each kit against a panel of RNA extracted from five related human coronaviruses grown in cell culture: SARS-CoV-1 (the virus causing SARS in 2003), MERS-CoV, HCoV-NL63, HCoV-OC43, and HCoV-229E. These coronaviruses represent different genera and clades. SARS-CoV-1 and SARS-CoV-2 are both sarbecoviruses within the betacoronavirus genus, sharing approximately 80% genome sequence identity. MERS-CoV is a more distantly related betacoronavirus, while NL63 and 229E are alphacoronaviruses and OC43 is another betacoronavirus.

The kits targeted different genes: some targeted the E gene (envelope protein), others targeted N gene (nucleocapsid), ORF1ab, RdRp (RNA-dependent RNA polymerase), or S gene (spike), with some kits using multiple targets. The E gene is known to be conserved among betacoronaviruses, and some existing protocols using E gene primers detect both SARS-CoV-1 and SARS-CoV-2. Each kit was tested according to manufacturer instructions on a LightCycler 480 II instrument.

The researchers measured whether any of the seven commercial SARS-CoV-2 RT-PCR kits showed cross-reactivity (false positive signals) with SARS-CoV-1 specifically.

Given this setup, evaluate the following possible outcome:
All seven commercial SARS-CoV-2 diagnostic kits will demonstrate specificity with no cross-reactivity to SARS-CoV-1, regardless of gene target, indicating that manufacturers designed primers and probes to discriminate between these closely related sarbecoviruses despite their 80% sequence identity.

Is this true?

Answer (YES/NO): NO